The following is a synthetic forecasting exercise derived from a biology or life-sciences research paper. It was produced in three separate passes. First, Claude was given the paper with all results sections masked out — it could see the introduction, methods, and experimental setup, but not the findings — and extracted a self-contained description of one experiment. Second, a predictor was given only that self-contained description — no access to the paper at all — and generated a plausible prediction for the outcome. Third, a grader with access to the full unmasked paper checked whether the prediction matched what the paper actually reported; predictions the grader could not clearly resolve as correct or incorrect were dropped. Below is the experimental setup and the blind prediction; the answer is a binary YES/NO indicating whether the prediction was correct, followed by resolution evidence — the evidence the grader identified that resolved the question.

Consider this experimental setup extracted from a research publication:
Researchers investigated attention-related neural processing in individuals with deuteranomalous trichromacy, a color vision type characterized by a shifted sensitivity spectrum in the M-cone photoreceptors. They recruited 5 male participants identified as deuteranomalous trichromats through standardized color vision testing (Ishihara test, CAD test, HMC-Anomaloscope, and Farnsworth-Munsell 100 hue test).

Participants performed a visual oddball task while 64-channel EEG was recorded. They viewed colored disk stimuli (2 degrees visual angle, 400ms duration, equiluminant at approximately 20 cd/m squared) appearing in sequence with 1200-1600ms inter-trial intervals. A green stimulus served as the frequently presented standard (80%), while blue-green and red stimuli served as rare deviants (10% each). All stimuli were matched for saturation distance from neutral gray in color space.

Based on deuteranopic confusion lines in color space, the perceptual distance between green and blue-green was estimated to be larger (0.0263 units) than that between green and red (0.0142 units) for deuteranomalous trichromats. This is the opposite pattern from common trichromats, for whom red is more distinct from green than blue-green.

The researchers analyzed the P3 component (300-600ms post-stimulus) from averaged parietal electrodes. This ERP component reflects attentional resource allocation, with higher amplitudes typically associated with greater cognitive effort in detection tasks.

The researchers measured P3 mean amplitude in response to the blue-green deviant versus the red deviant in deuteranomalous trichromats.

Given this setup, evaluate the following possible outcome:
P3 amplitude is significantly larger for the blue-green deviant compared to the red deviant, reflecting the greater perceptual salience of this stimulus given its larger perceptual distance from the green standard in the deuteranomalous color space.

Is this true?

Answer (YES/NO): NO